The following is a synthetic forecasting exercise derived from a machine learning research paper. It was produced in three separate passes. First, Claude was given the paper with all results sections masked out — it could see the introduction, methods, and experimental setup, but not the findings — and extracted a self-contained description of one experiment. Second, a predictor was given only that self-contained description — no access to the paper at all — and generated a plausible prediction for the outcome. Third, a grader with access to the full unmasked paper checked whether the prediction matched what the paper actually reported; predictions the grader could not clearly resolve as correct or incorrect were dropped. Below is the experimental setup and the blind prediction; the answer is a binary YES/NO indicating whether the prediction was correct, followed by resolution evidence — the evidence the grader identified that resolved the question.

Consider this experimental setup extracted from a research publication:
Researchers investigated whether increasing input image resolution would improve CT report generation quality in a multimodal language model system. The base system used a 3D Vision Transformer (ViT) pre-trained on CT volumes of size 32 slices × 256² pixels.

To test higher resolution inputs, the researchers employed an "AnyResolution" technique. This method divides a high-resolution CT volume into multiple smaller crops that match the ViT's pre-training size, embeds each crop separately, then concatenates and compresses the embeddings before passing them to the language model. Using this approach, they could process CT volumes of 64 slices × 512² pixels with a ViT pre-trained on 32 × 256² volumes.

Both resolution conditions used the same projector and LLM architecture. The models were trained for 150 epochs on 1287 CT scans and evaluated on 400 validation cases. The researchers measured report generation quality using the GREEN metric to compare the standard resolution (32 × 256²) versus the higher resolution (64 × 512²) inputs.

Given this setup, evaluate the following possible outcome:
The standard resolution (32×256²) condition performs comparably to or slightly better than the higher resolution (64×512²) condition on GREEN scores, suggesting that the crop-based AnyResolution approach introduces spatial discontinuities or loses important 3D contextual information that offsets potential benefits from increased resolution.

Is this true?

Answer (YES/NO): YES